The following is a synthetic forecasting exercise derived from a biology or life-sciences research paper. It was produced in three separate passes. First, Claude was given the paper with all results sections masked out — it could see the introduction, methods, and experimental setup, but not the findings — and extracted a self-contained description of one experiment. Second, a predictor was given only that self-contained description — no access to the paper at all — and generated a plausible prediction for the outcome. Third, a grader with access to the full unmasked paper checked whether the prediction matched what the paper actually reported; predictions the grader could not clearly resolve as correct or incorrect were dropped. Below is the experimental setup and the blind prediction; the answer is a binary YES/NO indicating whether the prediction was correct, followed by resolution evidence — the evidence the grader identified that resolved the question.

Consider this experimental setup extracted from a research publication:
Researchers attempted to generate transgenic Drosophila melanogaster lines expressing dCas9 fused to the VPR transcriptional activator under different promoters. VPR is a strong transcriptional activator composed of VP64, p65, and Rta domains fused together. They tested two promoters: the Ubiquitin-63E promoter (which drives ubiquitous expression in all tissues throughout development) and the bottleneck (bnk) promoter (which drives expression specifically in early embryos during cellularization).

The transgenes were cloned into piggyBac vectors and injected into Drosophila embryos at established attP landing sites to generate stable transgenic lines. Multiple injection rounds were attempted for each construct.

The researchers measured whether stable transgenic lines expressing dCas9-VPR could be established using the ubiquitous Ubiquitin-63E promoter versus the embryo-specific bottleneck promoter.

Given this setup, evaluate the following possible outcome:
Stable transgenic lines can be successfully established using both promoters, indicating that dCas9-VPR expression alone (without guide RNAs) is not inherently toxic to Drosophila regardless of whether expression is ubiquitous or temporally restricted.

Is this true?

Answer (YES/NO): NO